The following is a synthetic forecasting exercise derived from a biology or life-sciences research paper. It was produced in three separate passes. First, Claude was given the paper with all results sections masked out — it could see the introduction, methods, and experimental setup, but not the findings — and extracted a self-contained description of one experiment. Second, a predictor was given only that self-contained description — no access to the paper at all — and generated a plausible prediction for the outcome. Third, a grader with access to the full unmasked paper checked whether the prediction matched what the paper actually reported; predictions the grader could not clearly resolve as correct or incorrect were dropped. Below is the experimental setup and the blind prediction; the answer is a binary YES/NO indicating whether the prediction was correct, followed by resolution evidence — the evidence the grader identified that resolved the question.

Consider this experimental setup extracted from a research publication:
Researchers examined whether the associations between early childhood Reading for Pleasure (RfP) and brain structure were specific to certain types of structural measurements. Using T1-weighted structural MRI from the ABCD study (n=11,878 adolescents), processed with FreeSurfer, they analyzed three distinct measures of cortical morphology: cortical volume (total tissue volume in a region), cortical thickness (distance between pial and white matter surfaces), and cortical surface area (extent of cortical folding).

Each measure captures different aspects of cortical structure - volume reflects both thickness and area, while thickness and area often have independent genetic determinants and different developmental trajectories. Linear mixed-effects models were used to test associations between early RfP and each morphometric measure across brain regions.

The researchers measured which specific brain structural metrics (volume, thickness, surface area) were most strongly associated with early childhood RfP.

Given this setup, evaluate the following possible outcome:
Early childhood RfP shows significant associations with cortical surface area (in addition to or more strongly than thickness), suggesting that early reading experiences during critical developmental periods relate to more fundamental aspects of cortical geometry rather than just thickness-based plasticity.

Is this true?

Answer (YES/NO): YES